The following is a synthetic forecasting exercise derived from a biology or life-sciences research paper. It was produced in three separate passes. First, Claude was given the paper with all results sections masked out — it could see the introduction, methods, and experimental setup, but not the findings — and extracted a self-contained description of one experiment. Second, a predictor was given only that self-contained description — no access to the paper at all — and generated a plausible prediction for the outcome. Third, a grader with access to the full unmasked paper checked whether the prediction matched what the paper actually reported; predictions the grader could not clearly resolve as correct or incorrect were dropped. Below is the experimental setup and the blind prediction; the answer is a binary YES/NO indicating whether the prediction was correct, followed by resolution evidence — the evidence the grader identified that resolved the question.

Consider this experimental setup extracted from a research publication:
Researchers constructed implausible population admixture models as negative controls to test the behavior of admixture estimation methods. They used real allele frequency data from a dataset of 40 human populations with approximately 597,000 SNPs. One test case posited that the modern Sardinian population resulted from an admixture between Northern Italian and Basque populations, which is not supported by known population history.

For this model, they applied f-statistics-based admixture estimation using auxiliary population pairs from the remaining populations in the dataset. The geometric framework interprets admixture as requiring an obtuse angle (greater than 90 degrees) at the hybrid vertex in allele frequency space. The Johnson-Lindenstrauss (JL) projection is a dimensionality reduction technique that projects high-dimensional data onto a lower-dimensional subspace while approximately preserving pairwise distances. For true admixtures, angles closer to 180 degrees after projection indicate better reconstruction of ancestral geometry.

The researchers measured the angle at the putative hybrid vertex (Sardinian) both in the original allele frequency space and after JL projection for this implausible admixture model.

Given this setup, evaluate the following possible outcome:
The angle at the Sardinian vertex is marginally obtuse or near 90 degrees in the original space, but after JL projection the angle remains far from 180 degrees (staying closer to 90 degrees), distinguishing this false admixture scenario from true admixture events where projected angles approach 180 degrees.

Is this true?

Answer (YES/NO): NO